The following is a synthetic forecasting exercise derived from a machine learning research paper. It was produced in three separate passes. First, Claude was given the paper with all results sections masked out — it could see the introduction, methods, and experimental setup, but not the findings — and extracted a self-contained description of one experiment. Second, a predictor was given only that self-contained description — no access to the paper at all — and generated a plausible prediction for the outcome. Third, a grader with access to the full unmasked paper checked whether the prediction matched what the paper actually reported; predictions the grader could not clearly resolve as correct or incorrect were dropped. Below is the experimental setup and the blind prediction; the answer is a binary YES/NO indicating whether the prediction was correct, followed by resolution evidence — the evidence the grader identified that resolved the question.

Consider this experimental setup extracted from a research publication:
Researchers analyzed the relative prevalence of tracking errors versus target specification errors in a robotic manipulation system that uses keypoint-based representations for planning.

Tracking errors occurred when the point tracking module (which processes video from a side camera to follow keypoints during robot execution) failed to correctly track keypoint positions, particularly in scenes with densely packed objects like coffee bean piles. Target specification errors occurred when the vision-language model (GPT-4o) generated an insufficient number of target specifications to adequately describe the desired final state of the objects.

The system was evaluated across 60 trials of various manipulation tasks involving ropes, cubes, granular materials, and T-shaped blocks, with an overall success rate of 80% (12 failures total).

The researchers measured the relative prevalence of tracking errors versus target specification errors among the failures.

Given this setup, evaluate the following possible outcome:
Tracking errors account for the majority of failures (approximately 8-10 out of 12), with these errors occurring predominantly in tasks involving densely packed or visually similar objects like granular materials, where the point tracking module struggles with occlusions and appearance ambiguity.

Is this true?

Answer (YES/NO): NO